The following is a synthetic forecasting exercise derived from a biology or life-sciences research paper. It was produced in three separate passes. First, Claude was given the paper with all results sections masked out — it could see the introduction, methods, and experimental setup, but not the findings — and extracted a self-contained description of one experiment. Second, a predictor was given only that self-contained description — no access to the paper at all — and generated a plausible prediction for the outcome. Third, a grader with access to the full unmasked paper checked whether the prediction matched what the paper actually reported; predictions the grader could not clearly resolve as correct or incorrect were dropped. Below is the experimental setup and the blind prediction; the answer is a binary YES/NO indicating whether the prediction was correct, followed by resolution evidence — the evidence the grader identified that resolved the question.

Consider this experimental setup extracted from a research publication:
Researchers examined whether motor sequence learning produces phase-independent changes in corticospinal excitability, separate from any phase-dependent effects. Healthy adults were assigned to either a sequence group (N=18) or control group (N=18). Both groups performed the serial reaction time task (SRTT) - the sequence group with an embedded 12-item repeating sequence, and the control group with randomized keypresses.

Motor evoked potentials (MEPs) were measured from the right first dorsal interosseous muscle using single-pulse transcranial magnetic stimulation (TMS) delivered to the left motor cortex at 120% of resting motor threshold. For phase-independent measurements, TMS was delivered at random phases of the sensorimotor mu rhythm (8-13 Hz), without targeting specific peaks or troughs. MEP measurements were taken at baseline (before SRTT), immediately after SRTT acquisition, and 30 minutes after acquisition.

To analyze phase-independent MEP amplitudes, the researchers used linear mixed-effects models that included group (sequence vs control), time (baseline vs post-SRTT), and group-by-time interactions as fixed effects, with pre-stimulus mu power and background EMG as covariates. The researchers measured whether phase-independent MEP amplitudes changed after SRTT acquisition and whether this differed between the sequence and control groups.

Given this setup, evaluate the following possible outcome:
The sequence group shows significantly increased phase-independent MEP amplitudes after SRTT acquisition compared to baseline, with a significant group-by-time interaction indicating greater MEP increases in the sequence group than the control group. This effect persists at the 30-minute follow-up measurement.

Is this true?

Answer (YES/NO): NO